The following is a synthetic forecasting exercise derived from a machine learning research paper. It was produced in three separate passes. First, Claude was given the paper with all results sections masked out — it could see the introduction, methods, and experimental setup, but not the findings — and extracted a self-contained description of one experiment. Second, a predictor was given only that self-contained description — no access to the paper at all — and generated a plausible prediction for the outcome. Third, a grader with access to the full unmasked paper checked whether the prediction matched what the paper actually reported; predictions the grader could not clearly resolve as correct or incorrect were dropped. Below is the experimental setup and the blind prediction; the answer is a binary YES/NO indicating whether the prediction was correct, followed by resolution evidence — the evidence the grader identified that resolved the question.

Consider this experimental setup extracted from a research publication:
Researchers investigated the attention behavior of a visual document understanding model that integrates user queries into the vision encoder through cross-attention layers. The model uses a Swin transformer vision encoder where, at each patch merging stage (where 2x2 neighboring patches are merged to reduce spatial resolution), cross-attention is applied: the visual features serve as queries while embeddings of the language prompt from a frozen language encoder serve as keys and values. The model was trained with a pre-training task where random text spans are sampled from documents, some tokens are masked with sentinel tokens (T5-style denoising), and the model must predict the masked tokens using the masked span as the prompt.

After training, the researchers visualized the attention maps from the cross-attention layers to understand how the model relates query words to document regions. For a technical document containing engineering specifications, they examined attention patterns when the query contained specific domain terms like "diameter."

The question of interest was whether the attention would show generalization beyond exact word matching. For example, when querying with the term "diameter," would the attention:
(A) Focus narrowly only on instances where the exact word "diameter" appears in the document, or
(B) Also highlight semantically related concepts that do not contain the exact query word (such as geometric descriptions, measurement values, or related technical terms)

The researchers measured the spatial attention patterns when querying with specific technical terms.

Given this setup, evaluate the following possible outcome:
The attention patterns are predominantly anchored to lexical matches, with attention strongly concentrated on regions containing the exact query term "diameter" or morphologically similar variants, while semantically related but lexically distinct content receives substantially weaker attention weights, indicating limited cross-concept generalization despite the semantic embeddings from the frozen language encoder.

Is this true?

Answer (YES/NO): NO